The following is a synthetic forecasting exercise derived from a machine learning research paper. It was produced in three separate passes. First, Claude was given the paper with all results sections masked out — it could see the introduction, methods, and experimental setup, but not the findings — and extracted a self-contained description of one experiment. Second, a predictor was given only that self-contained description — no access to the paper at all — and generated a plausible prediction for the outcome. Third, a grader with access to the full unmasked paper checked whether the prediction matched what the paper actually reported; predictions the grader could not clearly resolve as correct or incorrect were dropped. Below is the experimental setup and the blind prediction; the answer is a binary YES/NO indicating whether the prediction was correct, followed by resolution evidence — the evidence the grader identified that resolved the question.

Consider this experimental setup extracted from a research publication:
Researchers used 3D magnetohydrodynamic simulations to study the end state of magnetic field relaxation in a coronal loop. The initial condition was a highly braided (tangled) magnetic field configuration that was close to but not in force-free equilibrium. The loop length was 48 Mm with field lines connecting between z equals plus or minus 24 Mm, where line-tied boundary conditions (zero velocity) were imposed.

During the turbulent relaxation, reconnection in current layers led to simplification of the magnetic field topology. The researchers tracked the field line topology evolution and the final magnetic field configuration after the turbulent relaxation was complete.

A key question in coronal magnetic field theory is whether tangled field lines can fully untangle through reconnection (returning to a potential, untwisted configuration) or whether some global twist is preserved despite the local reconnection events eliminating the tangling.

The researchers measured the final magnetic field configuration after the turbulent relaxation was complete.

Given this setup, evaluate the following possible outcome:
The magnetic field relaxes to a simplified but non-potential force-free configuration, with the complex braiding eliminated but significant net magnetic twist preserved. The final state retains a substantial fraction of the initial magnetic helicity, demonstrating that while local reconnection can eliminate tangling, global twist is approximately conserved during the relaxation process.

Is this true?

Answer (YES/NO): YES